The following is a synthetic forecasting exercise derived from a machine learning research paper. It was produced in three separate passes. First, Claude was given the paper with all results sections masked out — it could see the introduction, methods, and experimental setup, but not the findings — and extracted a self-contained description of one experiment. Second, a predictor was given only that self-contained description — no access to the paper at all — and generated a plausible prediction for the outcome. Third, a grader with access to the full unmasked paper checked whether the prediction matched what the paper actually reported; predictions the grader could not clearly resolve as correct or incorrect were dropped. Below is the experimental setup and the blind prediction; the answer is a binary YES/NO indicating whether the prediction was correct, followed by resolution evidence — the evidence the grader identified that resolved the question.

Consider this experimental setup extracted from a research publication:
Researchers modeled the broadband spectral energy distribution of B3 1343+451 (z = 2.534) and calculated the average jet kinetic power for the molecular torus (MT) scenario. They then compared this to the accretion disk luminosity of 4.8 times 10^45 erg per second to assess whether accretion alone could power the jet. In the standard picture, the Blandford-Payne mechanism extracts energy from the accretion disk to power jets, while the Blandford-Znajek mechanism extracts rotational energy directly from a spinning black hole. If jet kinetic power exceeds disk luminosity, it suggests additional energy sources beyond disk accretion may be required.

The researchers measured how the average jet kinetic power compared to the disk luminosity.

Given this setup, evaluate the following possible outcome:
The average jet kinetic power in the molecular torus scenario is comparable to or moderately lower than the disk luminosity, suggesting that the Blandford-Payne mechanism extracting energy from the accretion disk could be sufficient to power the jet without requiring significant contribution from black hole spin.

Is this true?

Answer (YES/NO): NO